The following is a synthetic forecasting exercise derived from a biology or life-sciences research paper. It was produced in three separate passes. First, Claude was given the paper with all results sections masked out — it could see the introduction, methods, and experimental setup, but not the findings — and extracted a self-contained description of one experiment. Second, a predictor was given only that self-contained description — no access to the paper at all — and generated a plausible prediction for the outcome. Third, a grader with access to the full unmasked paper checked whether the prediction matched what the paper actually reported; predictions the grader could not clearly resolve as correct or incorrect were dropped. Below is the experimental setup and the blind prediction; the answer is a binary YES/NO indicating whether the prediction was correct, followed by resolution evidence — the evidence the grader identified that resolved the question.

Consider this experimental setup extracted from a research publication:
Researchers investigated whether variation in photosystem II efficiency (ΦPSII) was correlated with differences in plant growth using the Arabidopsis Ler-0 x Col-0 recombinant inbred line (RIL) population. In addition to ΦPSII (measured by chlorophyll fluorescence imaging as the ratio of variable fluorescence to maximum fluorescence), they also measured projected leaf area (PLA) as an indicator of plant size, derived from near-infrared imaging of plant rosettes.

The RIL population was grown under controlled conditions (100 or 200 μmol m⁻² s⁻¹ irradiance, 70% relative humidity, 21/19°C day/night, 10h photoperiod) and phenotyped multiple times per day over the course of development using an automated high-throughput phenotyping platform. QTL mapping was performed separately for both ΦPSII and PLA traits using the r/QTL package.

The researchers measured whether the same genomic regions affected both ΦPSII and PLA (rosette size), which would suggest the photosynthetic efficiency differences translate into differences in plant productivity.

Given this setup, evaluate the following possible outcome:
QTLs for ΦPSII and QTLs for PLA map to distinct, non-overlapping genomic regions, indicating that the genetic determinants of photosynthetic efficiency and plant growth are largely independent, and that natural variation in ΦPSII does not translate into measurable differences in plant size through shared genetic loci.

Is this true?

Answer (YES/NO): YES